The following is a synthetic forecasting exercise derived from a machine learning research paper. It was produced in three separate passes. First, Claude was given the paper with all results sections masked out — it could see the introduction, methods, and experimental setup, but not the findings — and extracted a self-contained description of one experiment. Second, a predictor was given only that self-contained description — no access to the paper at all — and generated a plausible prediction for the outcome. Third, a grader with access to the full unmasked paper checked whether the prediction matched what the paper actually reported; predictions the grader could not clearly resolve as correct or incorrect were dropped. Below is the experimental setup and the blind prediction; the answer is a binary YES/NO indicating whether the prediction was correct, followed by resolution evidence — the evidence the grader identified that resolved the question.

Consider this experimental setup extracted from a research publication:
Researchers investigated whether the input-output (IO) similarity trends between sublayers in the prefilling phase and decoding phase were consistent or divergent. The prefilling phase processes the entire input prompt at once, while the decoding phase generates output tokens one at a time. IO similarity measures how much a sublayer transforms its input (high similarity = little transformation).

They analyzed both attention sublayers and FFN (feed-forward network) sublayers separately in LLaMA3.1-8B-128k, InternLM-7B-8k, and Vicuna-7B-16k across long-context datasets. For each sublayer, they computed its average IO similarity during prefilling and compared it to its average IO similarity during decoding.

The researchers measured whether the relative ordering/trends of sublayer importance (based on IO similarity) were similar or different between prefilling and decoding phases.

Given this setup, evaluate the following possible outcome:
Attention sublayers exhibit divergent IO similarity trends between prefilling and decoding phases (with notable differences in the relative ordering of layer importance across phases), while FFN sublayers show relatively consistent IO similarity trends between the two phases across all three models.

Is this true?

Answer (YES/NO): NO